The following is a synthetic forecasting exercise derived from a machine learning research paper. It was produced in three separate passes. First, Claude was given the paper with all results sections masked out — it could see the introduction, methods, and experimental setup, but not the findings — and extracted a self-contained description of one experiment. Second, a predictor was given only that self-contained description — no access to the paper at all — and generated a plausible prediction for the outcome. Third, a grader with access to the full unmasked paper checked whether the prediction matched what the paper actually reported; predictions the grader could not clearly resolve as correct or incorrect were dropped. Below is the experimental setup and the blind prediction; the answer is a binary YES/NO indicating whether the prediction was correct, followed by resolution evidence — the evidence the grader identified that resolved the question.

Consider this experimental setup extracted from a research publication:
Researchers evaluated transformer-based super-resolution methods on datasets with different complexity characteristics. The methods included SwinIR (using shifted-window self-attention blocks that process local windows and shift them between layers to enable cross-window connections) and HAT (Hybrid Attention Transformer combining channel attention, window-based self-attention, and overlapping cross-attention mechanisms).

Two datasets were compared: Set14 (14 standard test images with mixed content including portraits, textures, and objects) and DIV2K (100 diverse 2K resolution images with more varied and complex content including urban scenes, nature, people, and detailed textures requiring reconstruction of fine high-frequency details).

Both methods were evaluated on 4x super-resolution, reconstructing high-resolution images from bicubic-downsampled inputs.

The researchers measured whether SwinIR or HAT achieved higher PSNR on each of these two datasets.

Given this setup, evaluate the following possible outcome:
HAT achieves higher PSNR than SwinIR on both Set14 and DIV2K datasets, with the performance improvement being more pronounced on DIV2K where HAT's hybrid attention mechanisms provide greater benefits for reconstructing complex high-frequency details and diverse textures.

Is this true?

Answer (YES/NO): YES